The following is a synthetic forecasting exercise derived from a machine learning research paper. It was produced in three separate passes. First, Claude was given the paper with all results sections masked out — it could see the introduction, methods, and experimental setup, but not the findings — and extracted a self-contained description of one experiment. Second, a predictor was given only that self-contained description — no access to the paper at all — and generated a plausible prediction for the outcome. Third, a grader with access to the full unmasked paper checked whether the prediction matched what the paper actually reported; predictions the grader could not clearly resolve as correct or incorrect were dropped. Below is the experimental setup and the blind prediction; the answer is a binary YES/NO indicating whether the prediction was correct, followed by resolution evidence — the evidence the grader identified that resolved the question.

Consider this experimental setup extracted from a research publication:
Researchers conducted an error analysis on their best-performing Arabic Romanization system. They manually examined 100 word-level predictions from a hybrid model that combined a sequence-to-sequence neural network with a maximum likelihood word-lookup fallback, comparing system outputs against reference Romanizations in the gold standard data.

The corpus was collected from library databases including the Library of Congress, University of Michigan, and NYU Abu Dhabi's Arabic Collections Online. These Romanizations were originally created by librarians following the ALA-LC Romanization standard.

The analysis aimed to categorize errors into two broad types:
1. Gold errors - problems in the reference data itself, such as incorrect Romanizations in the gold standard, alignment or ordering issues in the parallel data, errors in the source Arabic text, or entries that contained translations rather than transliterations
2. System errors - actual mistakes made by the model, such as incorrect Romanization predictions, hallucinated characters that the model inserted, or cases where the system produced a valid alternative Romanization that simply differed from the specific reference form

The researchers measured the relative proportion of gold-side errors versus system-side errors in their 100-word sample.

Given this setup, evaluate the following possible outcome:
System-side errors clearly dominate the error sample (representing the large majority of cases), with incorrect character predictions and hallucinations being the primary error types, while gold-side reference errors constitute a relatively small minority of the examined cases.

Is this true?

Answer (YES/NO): NO